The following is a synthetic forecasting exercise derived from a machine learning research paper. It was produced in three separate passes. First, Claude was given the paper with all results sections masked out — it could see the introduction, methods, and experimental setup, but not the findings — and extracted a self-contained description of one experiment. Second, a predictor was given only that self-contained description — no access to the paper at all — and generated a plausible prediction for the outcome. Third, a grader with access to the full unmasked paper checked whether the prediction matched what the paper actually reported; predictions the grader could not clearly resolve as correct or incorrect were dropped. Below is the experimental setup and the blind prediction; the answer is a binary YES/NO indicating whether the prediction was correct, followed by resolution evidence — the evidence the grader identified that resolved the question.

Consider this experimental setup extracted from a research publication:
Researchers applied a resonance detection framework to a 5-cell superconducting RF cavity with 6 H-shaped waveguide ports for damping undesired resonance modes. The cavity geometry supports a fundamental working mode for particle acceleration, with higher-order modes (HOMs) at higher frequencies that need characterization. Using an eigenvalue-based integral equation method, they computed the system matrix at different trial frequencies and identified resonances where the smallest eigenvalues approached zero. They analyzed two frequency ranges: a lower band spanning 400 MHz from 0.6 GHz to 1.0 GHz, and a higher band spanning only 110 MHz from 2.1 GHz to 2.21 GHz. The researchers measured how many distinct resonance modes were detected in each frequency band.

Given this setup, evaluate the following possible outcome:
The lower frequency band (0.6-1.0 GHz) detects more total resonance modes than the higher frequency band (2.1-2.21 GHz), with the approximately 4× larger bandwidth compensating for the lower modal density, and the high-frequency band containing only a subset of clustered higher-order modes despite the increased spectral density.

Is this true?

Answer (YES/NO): NO